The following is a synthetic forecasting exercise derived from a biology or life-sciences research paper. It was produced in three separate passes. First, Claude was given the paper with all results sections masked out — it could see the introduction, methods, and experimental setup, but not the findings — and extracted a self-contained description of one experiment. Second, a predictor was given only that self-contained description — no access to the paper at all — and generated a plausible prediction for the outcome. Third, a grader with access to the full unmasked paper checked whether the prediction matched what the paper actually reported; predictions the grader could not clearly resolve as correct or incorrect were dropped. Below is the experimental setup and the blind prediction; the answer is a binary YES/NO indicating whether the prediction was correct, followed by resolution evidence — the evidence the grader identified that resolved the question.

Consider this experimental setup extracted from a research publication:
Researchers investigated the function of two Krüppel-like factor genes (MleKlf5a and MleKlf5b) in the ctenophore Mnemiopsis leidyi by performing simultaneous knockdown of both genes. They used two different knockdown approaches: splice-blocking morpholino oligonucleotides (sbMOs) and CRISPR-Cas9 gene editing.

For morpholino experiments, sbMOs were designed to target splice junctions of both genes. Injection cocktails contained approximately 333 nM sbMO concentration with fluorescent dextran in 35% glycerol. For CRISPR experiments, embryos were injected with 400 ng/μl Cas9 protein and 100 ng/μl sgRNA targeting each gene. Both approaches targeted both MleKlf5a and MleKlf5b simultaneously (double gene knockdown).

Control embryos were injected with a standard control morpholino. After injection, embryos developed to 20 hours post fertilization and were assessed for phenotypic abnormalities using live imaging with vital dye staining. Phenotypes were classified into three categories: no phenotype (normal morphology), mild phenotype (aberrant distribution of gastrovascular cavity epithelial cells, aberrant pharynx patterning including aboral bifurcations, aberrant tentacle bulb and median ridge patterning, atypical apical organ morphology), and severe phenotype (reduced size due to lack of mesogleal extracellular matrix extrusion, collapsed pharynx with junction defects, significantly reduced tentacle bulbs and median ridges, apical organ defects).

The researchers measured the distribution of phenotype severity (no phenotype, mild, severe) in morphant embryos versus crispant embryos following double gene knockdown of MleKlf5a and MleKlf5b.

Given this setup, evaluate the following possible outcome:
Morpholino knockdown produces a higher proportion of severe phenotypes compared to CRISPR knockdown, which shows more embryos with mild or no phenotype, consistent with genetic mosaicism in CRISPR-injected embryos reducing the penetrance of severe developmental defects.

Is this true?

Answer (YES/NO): NO